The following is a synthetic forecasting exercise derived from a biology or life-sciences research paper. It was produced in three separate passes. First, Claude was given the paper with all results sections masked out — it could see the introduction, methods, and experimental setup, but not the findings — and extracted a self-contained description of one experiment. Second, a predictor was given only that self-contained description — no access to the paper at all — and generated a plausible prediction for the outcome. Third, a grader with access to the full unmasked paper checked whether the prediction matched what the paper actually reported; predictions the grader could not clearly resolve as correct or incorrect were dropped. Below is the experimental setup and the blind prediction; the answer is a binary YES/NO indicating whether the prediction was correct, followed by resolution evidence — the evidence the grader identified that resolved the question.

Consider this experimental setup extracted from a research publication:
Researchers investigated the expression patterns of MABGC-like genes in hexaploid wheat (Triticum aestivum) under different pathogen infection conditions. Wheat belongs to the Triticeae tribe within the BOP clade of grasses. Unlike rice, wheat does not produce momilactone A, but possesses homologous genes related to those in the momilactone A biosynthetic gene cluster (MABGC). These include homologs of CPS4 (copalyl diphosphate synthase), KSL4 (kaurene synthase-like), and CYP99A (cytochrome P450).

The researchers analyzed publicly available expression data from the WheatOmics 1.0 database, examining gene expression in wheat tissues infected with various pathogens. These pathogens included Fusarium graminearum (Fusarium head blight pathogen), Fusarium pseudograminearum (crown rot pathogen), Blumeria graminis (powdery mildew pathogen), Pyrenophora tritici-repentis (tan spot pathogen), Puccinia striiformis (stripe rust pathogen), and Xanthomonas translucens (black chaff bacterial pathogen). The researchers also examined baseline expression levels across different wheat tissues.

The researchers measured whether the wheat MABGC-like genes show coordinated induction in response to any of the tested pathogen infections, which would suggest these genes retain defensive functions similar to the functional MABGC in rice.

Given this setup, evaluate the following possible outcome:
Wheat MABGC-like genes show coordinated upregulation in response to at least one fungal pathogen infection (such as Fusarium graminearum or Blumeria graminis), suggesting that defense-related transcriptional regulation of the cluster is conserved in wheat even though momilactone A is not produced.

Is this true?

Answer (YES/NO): YES